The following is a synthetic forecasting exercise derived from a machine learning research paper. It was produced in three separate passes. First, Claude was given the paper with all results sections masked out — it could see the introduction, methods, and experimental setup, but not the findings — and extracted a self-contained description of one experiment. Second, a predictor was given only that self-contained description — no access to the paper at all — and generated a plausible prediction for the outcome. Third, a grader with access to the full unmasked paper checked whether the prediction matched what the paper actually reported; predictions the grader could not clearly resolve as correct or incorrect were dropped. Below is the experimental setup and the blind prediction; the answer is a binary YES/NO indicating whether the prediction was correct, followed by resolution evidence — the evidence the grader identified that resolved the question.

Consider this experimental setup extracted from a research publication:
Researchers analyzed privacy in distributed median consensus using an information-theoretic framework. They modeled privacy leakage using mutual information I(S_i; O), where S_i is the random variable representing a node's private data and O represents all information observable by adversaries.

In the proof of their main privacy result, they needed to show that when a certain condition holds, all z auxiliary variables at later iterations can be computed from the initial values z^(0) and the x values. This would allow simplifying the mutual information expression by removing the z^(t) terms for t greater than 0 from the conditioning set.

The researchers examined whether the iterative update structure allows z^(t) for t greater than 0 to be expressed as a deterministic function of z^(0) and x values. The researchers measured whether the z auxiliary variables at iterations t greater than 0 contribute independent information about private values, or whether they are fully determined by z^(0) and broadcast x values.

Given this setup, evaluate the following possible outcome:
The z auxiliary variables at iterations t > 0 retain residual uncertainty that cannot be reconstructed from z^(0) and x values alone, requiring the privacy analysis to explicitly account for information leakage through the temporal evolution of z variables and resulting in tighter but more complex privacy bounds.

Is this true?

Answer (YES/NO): NO